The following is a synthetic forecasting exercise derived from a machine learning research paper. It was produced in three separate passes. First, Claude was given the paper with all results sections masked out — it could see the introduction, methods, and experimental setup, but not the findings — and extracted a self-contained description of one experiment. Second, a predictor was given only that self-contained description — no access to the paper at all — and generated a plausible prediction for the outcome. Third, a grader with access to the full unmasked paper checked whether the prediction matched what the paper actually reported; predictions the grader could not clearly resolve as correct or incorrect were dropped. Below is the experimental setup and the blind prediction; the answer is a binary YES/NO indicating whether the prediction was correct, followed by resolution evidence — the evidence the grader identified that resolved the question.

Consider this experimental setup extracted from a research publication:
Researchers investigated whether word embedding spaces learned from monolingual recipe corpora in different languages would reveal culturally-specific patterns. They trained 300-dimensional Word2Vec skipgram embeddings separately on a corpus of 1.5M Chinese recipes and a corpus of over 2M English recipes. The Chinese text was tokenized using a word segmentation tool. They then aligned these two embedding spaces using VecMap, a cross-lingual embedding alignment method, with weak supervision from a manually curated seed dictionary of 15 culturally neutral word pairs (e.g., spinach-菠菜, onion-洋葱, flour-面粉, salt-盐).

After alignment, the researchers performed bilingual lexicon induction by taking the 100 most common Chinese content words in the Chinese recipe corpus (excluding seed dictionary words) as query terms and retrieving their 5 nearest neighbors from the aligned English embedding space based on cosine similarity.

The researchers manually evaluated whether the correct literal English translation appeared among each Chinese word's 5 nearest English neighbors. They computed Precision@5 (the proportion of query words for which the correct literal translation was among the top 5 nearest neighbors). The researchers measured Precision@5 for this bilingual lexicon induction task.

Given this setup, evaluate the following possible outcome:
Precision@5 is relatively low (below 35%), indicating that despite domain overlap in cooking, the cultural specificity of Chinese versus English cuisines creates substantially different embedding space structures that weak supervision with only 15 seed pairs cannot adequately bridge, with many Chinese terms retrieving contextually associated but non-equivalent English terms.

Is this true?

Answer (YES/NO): NO